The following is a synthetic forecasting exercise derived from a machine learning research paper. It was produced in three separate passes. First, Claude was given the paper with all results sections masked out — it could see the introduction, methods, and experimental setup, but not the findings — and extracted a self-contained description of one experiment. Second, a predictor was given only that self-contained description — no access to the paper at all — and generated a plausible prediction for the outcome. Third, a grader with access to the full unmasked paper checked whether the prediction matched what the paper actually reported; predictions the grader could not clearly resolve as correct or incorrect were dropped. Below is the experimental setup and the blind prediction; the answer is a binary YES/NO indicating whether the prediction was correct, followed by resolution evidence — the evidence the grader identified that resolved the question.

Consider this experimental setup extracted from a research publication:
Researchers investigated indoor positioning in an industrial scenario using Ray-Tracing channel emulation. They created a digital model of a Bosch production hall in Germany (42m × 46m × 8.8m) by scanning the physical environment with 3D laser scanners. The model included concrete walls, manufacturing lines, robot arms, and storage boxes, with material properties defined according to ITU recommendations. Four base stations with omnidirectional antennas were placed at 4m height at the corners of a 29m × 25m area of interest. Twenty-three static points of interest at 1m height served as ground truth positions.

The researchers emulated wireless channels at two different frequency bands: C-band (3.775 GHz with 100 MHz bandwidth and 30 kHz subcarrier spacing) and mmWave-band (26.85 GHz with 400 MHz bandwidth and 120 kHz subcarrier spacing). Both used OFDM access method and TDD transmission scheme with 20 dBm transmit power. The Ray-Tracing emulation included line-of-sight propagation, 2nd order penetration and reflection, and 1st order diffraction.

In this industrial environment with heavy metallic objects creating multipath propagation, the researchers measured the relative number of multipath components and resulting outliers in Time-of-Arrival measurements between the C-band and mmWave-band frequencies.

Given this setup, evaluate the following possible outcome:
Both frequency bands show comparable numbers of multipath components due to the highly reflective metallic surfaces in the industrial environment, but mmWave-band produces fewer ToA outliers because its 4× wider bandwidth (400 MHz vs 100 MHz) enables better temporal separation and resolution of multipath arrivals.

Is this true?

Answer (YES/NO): NO